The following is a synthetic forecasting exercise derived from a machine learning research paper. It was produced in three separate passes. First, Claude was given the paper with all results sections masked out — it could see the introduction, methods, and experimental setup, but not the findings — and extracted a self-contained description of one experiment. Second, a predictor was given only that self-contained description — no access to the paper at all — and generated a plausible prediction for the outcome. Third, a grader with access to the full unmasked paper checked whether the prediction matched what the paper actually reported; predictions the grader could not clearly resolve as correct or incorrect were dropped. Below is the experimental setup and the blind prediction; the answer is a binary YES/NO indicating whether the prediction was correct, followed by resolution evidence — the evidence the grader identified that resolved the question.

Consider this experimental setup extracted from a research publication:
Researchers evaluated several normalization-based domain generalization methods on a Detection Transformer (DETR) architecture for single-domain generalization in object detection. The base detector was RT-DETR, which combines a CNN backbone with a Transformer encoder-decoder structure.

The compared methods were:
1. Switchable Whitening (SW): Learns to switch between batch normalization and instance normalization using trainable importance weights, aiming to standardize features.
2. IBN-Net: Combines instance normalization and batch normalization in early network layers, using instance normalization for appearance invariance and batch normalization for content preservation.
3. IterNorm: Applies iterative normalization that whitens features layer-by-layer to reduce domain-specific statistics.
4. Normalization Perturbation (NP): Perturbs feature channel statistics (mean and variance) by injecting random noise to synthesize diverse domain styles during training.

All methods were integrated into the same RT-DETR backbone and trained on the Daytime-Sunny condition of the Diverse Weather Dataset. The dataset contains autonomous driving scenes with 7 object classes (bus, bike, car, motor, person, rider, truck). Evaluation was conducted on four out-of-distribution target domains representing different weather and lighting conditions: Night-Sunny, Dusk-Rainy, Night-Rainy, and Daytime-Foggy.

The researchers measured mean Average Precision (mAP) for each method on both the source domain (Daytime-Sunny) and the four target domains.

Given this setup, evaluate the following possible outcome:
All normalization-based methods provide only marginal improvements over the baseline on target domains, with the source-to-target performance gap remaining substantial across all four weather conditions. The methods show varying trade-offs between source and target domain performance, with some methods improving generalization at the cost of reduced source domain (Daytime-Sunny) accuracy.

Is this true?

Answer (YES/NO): NO